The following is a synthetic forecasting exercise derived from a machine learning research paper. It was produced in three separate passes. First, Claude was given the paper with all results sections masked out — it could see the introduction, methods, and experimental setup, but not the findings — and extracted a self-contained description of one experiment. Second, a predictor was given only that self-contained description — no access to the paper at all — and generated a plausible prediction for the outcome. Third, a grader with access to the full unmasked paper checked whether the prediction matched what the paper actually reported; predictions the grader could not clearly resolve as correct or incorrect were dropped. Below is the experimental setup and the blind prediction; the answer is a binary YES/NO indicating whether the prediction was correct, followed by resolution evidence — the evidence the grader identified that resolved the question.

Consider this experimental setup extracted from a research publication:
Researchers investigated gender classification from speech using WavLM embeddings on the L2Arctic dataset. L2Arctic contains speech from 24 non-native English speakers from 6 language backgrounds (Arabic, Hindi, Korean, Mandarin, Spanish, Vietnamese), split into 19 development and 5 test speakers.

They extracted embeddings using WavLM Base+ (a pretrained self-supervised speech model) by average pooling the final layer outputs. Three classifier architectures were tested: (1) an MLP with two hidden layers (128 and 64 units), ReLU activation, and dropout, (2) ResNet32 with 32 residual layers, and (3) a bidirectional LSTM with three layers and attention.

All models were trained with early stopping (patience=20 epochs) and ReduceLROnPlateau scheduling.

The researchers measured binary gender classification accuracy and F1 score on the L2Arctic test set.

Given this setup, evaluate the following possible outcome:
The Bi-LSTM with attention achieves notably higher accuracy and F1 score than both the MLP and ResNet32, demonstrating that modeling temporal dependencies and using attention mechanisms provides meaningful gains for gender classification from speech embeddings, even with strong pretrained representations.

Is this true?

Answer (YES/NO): NO